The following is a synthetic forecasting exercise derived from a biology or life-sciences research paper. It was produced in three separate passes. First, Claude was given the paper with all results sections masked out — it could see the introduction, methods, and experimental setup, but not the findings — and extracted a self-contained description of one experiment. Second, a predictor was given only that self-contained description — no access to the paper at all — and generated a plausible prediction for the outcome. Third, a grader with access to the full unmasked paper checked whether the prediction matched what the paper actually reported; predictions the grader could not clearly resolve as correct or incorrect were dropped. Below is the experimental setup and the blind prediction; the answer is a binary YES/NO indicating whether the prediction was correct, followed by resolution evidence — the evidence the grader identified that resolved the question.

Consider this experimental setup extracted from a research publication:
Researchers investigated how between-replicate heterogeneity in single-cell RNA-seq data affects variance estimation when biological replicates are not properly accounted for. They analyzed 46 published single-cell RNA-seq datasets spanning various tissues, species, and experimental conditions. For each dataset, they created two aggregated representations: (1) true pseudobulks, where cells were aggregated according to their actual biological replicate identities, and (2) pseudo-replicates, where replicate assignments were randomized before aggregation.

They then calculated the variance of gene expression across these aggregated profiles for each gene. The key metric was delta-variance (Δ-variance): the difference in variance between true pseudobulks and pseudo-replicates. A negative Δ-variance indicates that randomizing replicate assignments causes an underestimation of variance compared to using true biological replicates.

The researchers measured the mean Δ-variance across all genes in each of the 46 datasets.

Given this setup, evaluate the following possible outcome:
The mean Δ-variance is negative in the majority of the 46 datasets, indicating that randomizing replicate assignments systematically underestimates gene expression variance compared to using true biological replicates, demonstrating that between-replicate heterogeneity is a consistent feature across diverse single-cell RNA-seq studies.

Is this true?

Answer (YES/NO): YES